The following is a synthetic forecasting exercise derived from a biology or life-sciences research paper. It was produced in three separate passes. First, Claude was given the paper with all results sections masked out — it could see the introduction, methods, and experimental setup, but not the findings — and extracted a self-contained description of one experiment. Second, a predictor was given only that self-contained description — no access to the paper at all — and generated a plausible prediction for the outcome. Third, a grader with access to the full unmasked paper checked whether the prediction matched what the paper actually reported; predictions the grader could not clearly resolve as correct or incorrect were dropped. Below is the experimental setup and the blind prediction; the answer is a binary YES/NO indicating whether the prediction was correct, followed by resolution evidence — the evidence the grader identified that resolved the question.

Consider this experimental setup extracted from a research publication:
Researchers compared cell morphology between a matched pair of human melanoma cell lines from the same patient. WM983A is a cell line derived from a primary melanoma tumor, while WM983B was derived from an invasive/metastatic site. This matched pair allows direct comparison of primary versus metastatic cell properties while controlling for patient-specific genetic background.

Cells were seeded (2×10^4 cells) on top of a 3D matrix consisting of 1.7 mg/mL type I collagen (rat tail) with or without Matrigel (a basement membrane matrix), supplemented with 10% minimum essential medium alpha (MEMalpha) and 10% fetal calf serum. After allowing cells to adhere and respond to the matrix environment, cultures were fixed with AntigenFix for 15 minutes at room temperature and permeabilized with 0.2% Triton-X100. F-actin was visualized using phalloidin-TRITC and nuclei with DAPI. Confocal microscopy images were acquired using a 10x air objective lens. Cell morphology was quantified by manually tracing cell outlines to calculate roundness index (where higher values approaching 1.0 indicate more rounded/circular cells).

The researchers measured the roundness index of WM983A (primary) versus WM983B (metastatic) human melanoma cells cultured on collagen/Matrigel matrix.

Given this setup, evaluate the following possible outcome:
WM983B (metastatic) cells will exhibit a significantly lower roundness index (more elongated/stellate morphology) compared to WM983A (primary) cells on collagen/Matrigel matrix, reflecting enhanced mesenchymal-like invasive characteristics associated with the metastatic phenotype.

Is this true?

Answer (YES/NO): NO